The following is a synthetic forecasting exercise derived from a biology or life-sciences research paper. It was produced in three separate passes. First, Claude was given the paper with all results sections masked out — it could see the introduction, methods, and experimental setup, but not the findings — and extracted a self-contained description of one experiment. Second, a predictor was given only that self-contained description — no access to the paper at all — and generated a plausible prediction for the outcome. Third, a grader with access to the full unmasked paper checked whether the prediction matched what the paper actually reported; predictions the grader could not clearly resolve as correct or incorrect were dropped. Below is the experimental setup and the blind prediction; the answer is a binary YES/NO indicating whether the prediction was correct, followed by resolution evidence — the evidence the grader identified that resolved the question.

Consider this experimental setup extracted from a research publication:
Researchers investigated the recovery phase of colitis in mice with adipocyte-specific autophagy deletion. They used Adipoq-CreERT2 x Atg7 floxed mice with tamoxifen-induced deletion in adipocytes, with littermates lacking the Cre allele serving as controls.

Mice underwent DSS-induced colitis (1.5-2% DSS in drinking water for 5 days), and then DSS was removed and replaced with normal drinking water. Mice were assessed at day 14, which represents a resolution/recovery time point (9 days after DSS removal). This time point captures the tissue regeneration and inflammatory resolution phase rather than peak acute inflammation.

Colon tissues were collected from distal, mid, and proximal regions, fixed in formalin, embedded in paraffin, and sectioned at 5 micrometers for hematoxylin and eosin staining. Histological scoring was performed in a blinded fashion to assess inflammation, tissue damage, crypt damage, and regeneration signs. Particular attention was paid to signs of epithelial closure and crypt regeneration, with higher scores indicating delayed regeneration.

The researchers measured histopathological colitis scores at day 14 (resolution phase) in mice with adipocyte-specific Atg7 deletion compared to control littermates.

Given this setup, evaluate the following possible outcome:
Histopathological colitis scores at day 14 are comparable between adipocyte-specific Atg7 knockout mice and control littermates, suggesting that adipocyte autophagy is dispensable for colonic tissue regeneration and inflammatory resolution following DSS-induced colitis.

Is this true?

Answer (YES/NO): YES